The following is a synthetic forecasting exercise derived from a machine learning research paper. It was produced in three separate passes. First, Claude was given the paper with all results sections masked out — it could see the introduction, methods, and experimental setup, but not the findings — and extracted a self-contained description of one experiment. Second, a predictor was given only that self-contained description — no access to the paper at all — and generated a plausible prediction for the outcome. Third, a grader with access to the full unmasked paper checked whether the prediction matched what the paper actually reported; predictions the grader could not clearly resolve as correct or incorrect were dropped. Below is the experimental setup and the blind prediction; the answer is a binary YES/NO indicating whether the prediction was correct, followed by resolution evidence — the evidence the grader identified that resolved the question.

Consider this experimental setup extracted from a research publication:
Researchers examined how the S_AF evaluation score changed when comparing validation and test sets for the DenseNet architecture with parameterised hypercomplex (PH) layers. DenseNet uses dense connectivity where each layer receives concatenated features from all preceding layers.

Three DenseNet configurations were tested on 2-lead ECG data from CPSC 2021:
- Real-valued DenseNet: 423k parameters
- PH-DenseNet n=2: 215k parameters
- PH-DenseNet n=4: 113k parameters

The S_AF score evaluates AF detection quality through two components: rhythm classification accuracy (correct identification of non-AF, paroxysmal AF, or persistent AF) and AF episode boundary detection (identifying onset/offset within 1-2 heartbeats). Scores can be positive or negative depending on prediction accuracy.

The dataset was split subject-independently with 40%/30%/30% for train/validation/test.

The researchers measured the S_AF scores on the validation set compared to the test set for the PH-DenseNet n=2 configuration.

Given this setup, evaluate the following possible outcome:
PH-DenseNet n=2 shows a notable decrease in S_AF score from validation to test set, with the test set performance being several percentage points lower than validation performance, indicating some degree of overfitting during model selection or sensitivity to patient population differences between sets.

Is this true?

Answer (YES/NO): NO